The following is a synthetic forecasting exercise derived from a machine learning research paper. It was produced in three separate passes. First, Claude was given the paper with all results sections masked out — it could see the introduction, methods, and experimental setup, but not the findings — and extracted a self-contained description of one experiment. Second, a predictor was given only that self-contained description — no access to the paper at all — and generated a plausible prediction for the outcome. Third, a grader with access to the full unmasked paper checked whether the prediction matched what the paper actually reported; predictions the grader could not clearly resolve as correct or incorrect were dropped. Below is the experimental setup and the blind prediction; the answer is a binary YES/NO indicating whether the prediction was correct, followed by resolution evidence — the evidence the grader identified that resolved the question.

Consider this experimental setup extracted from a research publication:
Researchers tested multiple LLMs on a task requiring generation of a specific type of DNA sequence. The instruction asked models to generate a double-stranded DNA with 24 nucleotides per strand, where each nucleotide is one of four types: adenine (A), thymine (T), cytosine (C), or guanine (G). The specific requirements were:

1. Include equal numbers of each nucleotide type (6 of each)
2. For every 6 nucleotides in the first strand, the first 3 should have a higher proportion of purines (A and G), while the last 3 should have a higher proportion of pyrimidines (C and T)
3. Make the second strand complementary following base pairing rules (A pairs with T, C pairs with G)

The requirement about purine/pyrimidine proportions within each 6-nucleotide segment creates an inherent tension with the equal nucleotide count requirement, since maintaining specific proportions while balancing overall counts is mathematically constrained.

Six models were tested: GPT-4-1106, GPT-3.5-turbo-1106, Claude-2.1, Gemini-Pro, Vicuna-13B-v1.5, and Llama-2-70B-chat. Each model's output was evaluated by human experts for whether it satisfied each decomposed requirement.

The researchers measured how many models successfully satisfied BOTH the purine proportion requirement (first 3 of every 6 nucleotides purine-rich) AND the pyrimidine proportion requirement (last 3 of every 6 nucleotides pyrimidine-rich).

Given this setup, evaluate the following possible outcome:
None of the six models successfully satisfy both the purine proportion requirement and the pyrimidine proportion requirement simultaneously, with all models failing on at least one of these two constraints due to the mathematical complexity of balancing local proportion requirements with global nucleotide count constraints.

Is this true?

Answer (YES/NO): YES